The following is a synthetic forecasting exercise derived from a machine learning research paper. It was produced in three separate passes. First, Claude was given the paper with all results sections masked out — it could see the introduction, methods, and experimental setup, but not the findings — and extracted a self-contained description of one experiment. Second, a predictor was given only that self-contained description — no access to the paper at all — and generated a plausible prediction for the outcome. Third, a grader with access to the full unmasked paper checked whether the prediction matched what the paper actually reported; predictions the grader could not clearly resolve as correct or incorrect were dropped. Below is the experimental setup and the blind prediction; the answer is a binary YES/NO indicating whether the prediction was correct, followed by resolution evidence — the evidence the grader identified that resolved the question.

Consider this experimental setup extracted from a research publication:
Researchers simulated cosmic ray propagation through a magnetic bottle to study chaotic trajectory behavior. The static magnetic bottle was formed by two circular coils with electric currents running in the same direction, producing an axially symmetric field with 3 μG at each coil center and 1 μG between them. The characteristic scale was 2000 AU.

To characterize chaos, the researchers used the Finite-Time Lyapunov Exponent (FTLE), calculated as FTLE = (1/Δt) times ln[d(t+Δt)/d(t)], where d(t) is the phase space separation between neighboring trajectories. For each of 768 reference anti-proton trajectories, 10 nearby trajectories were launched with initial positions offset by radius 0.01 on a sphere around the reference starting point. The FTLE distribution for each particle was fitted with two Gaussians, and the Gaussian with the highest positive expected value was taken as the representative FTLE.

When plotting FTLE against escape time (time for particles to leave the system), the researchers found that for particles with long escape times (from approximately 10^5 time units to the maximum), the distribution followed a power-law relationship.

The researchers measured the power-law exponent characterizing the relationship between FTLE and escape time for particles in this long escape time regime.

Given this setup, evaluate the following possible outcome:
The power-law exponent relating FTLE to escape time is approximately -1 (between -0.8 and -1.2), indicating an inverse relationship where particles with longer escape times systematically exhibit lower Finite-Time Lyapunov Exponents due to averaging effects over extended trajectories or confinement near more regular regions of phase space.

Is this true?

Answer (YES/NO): YES